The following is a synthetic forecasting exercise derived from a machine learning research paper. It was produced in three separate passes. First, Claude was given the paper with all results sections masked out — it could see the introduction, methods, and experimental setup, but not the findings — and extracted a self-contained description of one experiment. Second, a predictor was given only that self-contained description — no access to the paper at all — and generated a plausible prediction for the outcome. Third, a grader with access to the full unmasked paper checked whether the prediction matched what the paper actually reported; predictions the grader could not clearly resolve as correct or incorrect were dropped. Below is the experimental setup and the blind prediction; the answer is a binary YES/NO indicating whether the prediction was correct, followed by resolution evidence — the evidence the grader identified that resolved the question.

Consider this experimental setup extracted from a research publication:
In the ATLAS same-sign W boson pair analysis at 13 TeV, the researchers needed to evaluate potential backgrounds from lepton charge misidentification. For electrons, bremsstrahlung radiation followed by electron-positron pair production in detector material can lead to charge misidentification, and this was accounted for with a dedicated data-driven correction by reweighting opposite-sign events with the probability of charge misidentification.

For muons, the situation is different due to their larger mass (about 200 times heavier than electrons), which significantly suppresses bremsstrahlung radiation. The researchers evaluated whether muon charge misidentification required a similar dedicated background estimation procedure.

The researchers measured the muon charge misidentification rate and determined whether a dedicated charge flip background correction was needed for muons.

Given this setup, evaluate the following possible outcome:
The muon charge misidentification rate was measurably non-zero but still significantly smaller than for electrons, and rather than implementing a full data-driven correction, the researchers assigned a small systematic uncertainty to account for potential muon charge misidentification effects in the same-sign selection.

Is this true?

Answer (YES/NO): NO